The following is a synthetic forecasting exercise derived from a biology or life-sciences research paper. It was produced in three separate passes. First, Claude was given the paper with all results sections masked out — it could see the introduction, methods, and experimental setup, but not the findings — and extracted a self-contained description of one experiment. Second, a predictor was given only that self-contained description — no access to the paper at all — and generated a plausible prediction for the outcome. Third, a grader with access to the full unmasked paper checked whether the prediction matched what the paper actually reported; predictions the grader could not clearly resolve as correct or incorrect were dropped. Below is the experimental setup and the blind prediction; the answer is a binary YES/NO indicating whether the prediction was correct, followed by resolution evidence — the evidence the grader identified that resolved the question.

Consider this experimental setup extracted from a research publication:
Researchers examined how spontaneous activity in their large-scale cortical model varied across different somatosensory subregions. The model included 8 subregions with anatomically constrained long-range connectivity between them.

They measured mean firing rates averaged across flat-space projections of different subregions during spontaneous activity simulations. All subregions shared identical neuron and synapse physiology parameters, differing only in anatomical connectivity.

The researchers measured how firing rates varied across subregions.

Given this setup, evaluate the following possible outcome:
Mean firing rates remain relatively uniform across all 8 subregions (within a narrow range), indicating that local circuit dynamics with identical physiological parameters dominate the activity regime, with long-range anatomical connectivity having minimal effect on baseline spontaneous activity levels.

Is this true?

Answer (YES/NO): NO